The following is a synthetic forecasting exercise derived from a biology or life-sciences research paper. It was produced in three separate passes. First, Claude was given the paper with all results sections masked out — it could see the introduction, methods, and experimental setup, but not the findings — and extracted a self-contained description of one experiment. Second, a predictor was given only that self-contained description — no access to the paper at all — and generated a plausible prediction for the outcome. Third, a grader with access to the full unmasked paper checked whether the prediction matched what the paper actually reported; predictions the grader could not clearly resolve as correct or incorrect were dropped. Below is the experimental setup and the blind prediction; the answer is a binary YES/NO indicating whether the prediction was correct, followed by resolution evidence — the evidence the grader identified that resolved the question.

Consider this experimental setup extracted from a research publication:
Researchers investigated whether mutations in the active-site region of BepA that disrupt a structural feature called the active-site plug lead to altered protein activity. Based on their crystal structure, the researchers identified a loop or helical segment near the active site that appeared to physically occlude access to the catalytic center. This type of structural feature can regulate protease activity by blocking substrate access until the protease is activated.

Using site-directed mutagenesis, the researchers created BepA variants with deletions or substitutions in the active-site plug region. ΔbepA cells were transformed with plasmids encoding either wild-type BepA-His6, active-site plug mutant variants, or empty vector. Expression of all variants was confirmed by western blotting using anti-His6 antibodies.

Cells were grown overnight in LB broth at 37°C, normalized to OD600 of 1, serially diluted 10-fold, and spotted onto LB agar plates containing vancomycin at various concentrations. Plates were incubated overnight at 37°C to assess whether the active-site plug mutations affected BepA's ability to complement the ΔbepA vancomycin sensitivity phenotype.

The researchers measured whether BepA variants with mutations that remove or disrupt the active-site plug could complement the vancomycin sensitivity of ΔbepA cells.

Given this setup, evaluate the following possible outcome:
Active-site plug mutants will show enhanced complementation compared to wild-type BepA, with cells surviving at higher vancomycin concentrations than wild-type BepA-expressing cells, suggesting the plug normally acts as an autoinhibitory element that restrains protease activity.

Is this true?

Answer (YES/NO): NO